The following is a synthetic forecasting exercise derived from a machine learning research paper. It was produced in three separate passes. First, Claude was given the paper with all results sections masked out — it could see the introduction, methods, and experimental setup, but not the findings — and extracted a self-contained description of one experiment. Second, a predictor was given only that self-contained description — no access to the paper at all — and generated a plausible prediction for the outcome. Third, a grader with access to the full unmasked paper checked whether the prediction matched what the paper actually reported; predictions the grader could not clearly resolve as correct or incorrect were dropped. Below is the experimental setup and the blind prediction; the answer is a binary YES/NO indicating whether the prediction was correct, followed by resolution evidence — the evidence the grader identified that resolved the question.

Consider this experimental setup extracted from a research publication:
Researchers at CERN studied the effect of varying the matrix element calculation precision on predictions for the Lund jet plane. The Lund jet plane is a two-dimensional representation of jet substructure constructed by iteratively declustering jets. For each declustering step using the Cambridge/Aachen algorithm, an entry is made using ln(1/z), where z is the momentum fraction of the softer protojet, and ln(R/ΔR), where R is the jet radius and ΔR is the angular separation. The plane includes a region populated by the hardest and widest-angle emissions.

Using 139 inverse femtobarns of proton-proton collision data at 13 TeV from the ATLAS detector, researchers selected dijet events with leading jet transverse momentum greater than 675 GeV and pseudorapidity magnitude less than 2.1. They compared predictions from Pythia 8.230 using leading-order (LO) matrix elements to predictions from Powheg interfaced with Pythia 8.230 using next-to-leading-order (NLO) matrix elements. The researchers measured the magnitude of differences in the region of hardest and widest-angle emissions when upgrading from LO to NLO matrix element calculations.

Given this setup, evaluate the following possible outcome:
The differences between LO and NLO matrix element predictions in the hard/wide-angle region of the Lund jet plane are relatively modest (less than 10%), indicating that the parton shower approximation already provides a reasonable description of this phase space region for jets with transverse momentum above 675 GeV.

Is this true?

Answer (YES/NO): YES